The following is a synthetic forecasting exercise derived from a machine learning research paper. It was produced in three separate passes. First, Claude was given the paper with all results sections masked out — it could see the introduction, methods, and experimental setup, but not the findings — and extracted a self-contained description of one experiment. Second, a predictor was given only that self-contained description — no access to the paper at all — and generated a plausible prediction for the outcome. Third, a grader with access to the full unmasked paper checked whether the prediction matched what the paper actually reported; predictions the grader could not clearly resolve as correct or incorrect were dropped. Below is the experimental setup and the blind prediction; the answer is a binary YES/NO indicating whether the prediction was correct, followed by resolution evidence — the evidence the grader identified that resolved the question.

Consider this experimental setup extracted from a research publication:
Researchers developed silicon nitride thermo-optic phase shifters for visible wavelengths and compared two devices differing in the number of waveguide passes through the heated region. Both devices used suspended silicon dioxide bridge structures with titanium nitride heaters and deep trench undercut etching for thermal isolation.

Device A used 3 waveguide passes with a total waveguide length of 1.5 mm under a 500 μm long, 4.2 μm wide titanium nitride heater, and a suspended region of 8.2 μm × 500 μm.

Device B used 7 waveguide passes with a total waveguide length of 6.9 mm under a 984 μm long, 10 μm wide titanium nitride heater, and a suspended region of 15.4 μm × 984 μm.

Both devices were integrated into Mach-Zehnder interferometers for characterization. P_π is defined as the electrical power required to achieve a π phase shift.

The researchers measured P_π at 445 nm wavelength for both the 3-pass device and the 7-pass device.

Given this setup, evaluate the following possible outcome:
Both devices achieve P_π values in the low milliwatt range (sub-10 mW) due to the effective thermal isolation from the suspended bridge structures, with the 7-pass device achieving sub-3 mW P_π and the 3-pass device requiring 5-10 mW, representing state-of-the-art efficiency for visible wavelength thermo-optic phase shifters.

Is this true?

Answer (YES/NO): NO